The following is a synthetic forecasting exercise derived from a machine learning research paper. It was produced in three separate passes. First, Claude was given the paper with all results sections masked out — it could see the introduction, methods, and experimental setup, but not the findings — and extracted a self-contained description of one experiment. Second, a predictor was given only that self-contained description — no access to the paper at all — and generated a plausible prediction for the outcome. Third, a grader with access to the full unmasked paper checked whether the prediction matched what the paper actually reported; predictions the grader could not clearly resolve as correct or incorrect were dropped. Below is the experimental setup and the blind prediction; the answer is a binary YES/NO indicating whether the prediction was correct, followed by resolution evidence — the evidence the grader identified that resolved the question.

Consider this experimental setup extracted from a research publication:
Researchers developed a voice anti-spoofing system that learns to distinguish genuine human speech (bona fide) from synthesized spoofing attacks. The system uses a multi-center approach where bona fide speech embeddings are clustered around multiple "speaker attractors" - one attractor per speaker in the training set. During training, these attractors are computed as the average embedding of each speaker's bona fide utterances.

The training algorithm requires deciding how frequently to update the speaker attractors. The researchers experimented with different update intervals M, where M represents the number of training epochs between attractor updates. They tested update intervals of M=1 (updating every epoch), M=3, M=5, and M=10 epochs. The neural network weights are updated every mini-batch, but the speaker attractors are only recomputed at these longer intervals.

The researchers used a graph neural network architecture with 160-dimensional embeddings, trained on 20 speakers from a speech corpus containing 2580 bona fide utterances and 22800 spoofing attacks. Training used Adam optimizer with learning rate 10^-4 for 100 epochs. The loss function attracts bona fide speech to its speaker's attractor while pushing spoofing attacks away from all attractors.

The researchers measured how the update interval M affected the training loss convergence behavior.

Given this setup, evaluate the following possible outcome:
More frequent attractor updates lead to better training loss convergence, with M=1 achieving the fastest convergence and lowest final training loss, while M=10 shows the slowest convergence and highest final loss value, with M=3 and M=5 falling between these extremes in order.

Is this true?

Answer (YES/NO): NO